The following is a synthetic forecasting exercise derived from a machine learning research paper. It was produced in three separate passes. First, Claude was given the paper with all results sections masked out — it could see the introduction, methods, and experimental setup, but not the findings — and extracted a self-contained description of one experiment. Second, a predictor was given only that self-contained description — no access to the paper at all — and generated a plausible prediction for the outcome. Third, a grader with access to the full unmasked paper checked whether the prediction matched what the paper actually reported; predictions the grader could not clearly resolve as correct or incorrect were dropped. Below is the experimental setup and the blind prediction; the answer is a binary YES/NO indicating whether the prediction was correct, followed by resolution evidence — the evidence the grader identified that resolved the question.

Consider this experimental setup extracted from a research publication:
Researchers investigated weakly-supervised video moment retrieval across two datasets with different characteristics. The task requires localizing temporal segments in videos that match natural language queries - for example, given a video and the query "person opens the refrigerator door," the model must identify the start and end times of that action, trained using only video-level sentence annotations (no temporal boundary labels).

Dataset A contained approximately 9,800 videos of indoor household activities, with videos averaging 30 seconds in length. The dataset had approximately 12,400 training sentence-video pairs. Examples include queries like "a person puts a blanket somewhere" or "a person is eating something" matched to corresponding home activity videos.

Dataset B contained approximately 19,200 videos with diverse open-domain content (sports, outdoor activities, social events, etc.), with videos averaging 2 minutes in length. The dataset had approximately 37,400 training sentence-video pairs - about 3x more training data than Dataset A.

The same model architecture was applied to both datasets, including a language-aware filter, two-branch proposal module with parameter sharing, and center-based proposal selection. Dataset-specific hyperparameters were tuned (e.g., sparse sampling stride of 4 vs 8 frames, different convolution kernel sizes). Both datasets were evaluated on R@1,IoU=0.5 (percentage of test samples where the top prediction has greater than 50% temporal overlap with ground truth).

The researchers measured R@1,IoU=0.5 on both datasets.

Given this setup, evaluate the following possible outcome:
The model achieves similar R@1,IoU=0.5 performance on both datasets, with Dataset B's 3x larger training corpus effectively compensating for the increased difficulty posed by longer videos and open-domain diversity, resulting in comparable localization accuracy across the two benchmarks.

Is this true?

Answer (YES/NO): NO